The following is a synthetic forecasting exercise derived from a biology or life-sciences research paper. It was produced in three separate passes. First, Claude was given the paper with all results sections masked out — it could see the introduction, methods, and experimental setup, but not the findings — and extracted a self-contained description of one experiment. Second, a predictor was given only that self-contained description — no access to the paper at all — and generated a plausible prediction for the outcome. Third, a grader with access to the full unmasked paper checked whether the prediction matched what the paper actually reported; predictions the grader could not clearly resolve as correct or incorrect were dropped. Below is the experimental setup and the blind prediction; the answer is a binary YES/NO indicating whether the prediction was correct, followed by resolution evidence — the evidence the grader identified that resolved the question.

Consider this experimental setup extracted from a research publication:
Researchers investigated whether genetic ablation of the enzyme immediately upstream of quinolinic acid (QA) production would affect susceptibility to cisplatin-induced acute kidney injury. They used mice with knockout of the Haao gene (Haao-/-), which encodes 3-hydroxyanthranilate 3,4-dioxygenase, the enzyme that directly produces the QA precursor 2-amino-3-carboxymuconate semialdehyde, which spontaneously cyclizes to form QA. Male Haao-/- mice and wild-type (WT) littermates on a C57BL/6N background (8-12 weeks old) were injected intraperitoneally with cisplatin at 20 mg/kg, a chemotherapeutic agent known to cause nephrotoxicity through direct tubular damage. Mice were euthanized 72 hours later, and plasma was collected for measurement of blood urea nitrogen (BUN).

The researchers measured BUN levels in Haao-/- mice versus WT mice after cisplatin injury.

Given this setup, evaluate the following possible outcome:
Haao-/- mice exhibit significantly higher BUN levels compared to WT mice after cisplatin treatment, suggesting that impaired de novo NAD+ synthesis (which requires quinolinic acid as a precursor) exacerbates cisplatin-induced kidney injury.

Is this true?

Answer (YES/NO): NO